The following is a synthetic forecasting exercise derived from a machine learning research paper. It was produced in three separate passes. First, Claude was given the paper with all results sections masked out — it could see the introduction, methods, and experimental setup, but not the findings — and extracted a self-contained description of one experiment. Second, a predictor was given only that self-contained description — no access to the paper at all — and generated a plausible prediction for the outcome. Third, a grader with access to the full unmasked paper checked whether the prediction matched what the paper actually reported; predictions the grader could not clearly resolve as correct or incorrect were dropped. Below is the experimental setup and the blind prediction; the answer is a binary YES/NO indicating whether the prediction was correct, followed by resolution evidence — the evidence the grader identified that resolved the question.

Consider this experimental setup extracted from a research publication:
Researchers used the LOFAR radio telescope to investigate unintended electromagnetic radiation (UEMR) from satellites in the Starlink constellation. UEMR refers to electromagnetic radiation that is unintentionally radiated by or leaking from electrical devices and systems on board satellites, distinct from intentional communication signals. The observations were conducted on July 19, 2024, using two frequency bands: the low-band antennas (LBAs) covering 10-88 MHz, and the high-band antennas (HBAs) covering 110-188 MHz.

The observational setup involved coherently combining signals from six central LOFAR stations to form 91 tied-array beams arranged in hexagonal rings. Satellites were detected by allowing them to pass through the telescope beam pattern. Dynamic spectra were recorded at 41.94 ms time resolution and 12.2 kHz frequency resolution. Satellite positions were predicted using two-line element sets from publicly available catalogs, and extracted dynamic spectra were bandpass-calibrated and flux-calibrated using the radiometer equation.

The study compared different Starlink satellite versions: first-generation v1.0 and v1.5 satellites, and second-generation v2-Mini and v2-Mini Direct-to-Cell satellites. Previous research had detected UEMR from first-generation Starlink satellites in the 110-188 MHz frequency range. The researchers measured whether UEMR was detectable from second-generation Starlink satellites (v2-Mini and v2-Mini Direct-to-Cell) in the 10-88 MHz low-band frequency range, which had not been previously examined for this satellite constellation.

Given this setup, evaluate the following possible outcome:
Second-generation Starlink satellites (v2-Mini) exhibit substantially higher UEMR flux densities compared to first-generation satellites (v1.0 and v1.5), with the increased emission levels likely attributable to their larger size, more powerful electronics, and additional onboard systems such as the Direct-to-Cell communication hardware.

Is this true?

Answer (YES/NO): NO